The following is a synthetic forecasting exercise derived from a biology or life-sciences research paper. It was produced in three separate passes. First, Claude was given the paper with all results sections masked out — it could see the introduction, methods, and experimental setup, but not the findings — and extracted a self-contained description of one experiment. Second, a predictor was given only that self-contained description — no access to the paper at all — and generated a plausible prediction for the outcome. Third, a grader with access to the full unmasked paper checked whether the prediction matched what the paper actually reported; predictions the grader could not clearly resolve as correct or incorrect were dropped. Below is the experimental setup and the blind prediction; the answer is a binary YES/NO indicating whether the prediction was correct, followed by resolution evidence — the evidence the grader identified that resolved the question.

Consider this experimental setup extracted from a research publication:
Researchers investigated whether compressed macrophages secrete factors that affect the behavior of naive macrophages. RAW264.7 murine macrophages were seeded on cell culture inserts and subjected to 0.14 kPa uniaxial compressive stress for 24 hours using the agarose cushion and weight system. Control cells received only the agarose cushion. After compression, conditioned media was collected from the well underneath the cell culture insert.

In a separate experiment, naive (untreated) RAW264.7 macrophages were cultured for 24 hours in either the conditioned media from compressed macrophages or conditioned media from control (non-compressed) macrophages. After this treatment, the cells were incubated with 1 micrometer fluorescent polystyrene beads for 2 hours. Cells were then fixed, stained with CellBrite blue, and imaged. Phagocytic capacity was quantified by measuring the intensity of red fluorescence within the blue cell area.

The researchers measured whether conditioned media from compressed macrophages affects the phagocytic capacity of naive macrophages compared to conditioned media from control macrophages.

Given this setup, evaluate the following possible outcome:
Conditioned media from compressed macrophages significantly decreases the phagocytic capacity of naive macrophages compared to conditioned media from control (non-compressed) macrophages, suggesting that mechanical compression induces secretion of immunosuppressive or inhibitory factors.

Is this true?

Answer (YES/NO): YES